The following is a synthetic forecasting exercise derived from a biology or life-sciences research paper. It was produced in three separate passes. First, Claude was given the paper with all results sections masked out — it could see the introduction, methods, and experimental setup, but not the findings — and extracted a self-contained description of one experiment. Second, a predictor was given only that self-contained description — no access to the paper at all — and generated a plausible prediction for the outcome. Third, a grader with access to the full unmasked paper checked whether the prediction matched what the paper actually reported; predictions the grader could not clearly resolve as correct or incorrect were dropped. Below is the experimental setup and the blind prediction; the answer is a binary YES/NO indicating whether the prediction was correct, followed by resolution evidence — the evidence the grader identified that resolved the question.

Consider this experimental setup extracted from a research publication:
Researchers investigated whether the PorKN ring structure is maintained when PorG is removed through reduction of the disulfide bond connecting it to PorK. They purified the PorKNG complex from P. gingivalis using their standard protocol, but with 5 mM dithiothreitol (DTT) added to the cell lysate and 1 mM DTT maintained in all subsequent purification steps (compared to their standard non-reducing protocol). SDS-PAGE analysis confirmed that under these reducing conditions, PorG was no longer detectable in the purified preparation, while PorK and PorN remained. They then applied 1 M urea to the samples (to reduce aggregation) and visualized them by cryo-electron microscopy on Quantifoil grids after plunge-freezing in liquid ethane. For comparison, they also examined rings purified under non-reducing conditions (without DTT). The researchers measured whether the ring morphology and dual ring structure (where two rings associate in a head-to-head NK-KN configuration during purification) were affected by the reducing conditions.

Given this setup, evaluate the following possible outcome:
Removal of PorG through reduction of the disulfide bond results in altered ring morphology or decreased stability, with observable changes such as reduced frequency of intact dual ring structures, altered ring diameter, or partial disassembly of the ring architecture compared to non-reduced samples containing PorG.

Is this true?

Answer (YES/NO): NO